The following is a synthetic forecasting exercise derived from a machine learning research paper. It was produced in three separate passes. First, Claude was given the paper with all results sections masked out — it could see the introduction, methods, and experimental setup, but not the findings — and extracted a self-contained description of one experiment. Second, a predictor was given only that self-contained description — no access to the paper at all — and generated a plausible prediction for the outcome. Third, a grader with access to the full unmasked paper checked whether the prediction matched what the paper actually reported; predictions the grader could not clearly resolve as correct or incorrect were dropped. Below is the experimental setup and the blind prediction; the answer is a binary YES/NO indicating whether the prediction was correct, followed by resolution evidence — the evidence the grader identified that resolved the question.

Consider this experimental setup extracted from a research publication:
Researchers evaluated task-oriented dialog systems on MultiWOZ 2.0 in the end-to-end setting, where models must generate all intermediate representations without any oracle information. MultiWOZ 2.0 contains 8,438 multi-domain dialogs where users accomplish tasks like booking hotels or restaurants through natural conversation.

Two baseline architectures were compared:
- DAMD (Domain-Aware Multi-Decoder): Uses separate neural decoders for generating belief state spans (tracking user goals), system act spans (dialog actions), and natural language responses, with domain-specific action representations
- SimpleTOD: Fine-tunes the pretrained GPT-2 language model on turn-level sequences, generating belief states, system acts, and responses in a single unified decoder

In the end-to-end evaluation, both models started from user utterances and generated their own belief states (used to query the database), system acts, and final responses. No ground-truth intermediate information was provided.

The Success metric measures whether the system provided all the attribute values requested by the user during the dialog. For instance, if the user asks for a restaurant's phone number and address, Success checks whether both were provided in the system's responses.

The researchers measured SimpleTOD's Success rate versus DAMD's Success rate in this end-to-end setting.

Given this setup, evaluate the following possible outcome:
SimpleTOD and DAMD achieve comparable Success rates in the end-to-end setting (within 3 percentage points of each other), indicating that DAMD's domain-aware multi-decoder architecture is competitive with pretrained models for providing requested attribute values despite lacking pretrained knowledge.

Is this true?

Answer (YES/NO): NO